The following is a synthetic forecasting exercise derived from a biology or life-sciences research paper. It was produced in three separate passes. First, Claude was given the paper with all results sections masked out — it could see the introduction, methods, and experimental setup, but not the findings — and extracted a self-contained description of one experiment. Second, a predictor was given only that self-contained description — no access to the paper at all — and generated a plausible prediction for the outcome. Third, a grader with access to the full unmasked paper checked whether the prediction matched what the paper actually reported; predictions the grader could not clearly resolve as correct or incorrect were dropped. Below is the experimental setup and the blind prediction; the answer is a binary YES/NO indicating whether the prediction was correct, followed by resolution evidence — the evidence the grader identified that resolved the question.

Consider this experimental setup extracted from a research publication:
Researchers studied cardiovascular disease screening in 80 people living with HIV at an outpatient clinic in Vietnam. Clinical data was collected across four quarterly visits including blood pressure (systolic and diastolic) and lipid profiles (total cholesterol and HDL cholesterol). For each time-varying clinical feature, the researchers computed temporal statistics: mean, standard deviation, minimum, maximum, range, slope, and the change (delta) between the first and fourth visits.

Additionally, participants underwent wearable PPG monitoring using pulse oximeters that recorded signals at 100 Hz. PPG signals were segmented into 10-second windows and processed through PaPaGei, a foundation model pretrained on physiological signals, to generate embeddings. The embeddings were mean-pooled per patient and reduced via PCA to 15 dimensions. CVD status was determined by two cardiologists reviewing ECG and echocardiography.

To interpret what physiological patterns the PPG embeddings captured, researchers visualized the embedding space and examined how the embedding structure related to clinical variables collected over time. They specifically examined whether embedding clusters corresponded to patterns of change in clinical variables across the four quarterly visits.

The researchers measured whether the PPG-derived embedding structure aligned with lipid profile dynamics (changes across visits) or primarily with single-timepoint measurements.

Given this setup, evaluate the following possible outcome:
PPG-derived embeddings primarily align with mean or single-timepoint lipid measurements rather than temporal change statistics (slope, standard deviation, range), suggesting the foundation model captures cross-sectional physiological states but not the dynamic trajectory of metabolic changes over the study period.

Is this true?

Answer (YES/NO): NO